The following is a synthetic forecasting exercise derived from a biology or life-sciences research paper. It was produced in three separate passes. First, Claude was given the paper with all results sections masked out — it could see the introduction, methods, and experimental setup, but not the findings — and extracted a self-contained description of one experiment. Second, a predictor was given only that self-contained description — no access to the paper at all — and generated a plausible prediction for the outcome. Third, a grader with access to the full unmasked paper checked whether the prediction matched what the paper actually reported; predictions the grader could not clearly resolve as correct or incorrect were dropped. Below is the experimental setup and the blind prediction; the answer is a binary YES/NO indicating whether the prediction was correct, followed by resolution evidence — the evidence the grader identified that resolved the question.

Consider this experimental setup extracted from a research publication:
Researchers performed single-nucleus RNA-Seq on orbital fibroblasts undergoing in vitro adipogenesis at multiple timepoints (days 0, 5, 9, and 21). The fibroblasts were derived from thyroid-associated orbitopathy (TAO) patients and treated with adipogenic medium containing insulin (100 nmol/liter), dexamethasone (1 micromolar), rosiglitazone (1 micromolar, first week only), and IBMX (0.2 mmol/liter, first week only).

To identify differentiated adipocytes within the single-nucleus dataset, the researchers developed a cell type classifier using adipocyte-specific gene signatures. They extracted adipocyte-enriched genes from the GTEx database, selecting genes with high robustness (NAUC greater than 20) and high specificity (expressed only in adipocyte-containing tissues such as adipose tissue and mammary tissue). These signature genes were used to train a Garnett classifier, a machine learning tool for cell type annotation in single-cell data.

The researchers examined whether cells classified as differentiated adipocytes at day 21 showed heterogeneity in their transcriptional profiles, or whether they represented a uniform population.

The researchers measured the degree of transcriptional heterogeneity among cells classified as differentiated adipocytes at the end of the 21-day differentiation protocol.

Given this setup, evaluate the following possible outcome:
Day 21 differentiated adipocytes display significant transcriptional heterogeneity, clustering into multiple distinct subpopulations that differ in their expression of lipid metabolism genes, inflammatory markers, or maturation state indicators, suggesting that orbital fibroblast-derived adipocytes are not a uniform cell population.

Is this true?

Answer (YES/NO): NO